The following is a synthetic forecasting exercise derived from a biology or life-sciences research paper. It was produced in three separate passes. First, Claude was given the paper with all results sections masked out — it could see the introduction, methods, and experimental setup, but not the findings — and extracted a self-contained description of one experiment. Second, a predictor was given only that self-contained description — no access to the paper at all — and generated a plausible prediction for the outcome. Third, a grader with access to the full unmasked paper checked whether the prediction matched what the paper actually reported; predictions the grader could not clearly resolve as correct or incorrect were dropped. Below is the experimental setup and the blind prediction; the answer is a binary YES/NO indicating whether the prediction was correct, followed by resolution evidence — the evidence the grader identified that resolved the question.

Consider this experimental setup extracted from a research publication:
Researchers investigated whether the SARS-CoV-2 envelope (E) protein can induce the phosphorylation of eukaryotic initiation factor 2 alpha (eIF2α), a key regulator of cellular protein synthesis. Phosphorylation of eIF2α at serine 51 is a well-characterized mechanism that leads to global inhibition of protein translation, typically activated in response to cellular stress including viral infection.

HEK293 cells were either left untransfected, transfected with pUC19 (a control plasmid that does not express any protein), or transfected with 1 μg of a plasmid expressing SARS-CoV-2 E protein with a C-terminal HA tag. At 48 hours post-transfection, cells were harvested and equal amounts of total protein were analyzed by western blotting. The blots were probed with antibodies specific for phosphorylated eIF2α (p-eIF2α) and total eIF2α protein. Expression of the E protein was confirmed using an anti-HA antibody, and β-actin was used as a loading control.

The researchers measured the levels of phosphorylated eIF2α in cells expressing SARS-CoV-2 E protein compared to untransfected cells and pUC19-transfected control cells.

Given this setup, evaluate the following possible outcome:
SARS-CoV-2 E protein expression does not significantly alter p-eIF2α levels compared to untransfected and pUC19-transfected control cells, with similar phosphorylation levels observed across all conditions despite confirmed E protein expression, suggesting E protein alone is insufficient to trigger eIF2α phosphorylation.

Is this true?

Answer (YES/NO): NO